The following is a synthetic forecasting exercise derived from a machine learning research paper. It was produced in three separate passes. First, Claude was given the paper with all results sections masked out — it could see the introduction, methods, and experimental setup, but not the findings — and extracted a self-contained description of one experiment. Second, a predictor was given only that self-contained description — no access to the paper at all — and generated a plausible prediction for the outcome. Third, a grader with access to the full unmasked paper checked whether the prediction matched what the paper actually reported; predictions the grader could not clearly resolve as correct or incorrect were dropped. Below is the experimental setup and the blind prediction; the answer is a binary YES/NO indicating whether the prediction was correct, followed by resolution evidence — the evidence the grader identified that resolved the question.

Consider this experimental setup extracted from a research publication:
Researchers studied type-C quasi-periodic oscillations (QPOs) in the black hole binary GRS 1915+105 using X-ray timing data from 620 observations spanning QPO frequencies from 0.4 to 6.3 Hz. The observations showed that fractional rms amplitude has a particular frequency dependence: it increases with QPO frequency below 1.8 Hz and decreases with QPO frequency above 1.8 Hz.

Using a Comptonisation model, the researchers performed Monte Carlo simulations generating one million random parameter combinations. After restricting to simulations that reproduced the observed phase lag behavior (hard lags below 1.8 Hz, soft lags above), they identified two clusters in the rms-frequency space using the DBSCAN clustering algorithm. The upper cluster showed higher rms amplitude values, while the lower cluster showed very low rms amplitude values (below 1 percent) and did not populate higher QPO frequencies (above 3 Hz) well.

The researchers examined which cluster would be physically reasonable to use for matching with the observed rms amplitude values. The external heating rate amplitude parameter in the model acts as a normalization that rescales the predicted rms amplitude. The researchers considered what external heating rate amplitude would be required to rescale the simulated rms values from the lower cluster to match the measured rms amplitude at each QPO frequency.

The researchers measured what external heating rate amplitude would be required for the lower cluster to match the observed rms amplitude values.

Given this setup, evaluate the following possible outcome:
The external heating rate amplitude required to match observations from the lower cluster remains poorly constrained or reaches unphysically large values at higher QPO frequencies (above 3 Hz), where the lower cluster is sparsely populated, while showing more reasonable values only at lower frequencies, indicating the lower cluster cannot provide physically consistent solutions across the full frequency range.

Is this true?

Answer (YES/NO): NO